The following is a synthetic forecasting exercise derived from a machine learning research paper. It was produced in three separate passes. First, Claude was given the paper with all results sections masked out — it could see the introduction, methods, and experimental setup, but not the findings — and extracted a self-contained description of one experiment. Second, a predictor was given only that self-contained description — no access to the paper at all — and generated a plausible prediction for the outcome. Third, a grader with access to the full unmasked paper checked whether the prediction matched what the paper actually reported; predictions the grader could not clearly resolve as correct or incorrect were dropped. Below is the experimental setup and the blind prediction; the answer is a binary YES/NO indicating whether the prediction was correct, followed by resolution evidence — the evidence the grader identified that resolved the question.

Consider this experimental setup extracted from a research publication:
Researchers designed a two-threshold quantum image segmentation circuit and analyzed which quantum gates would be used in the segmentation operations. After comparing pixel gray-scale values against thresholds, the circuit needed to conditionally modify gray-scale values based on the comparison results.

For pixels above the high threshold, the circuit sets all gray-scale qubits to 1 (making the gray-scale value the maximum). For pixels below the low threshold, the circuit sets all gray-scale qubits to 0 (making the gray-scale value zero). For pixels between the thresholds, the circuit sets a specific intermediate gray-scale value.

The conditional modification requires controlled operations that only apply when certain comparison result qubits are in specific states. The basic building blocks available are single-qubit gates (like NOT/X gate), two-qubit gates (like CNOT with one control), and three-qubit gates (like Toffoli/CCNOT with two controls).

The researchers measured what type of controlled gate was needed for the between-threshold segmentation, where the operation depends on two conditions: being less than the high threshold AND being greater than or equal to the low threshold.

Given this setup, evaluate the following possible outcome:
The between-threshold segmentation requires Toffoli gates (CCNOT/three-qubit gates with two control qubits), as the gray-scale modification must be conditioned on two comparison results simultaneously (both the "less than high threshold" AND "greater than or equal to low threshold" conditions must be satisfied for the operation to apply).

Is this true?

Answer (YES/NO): YES